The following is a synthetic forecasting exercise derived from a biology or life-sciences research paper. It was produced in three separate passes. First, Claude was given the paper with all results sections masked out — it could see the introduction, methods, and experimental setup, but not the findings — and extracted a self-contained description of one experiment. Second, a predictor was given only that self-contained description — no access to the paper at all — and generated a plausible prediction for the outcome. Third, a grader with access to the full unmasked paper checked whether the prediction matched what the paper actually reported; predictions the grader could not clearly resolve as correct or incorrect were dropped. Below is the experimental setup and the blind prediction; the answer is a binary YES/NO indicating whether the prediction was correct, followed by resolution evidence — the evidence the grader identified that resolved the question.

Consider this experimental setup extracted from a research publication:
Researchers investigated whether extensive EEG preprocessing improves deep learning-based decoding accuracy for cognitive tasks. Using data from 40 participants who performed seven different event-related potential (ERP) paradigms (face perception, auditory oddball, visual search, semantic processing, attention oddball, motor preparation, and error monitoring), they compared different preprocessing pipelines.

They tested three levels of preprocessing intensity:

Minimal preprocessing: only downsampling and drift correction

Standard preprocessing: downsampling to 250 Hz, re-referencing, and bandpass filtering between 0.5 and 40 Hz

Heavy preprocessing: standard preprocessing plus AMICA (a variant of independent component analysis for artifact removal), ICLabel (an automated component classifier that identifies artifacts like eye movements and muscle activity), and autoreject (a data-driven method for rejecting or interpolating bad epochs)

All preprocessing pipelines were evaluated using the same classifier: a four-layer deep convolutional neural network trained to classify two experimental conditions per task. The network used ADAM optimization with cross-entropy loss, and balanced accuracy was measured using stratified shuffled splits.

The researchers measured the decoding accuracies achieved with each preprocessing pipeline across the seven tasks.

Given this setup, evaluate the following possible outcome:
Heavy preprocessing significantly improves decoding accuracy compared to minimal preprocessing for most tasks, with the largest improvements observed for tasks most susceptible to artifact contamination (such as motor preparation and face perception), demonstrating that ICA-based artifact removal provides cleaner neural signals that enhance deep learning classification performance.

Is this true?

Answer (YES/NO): NO